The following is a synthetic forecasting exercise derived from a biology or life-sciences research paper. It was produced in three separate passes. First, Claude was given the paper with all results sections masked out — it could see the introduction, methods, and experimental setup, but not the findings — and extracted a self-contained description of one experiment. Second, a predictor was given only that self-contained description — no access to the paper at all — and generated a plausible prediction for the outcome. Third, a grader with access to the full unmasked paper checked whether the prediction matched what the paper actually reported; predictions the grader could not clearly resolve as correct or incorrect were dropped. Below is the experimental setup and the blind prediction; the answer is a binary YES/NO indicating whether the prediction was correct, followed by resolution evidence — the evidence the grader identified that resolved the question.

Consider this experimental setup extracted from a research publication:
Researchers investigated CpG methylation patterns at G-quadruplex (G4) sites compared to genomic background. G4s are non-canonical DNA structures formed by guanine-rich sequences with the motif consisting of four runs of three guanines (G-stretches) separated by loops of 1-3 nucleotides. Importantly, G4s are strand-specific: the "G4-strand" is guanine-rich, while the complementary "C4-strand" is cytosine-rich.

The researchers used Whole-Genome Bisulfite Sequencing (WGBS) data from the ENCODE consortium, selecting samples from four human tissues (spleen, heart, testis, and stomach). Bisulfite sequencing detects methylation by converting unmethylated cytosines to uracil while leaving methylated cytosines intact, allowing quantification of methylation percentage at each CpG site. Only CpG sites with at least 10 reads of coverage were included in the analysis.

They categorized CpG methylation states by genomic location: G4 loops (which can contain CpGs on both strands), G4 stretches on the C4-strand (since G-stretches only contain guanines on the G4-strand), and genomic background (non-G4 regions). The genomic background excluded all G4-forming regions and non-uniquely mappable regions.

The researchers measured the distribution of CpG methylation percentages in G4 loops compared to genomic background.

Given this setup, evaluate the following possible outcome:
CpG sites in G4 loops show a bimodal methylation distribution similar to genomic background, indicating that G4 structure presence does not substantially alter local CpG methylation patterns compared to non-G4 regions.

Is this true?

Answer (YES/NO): NO